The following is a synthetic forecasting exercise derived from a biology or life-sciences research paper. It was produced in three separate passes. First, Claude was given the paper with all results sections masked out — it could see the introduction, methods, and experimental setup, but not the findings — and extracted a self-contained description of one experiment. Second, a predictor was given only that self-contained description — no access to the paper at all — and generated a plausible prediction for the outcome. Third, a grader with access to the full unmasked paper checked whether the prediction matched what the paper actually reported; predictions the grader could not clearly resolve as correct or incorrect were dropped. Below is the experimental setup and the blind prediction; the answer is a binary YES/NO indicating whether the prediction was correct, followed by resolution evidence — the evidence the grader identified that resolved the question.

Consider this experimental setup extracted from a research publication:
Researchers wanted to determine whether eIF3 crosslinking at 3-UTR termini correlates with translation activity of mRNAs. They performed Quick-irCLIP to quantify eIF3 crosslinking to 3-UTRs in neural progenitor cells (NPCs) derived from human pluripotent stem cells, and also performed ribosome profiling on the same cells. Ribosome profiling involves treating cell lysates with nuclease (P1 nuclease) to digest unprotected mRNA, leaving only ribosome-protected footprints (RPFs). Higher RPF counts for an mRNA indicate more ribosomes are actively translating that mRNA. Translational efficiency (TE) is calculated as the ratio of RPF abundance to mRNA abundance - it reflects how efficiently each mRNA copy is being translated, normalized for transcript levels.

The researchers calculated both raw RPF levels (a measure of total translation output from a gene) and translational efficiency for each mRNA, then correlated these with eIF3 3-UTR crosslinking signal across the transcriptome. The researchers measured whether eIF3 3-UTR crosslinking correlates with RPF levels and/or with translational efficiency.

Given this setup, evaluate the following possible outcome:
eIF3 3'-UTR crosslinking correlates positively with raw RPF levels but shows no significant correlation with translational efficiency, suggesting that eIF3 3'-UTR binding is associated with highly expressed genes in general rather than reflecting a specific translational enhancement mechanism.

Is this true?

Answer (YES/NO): YES